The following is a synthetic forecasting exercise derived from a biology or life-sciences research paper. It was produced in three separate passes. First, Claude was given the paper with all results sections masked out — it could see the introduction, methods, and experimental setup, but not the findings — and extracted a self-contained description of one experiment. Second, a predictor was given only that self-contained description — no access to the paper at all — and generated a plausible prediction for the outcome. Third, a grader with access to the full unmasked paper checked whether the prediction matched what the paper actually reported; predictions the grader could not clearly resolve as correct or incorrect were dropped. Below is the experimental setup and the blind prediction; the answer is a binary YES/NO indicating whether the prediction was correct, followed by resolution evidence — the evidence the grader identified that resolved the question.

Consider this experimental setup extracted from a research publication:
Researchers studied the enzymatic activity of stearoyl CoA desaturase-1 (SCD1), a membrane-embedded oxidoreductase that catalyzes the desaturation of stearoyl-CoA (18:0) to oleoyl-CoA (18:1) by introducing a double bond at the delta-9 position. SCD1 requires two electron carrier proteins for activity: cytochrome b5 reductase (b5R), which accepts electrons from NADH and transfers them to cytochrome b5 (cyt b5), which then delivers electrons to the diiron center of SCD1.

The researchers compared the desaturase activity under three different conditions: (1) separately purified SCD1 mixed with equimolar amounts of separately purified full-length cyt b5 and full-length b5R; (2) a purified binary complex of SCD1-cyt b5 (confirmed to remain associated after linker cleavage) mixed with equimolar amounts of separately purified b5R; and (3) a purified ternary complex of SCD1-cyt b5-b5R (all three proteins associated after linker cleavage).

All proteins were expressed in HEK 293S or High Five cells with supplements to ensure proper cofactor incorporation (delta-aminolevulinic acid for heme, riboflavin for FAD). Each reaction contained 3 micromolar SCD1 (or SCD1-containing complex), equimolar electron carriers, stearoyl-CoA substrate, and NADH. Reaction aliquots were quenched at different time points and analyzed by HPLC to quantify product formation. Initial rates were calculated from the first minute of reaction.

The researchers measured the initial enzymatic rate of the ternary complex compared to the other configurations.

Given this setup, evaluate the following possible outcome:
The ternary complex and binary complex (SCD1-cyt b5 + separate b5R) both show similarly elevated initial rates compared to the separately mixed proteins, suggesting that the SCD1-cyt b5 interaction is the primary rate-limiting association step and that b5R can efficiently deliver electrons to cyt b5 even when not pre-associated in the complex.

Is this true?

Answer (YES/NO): NO